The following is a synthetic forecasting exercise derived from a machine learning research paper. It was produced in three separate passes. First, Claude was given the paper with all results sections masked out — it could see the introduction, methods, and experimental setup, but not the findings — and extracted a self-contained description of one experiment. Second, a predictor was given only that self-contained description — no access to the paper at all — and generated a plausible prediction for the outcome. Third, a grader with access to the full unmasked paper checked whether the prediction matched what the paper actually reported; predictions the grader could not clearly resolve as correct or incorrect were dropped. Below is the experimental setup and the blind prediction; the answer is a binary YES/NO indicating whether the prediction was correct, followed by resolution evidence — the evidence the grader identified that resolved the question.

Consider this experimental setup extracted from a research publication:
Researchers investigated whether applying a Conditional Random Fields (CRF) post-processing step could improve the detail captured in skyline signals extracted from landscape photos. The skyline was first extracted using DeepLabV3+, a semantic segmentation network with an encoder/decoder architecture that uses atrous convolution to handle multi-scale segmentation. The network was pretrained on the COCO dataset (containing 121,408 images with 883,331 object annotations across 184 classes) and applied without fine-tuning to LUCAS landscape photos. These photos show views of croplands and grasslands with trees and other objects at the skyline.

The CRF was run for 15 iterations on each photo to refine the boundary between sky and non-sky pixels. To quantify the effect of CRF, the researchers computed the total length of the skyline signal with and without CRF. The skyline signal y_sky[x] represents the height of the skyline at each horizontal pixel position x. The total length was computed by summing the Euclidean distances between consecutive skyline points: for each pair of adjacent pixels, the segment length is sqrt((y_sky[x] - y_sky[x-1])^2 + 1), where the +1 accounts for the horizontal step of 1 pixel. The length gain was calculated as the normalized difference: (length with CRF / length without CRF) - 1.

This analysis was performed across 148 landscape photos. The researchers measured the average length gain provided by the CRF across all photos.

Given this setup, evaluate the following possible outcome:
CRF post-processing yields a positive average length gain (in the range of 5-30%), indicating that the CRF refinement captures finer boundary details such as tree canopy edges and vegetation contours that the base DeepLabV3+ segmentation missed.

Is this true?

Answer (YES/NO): NO